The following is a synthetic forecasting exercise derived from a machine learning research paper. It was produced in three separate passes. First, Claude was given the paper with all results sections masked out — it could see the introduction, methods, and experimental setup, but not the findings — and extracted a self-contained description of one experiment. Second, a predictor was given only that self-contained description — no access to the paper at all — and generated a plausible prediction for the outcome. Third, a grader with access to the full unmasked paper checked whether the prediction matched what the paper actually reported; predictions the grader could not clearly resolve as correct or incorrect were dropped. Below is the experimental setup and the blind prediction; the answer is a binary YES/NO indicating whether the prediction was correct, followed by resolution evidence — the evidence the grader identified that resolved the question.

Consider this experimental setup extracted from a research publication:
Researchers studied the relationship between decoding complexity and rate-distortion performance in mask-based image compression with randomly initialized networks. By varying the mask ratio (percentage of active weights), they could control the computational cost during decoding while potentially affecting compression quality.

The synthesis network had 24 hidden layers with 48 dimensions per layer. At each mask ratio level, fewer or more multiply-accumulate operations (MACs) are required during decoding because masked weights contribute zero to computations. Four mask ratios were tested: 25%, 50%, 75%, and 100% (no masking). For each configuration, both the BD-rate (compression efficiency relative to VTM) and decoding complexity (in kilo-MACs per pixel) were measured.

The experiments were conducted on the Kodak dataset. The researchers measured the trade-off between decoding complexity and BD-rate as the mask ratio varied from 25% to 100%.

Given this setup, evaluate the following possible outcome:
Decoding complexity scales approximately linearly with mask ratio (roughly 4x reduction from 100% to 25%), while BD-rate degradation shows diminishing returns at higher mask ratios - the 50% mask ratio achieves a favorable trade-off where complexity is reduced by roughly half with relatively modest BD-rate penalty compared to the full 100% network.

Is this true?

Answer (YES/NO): NO